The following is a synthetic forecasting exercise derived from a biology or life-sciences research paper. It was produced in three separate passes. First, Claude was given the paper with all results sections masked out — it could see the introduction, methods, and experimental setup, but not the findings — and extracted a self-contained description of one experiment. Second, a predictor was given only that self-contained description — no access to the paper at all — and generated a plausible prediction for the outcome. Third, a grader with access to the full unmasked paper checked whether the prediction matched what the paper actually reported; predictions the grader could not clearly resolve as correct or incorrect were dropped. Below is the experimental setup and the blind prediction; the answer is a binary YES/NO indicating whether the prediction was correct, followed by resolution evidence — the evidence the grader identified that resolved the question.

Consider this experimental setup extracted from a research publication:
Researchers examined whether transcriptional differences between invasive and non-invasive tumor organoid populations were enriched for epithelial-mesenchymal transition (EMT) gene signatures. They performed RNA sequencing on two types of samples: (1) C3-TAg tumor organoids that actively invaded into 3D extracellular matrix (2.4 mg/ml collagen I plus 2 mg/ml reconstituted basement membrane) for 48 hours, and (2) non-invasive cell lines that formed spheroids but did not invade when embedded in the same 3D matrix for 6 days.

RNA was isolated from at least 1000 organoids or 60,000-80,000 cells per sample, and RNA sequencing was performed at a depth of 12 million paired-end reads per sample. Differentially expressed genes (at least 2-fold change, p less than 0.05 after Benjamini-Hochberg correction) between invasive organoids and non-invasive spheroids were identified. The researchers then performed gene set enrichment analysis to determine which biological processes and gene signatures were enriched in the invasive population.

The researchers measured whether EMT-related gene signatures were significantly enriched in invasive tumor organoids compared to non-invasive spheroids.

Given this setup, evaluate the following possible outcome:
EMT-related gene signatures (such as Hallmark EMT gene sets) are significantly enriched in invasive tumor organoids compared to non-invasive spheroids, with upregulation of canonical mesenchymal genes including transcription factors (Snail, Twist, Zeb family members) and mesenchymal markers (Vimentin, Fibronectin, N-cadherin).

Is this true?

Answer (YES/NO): NO